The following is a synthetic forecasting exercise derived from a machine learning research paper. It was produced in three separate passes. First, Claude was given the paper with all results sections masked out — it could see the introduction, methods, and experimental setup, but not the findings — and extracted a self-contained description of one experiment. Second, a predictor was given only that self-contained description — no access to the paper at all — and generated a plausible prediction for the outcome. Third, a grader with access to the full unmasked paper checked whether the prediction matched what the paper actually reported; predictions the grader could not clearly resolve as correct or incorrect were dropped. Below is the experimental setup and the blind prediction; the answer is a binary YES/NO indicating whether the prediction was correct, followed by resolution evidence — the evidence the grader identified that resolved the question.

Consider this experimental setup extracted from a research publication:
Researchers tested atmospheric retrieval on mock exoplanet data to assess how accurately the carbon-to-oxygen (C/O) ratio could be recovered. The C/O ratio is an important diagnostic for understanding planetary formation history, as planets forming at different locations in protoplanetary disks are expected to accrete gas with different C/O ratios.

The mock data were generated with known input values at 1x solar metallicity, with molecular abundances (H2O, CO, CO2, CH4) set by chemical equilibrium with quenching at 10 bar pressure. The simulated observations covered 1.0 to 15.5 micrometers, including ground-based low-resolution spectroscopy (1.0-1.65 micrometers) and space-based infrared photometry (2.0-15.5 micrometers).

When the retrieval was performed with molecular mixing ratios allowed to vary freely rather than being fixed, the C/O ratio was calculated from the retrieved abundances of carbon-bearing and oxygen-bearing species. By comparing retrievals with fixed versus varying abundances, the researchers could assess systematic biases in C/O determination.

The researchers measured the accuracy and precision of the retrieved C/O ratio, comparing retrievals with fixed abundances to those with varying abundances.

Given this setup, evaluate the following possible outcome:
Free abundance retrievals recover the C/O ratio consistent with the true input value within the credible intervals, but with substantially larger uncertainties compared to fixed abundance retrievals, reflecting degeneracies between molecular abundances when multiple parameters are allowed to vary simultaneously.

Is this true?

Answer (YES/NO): YES